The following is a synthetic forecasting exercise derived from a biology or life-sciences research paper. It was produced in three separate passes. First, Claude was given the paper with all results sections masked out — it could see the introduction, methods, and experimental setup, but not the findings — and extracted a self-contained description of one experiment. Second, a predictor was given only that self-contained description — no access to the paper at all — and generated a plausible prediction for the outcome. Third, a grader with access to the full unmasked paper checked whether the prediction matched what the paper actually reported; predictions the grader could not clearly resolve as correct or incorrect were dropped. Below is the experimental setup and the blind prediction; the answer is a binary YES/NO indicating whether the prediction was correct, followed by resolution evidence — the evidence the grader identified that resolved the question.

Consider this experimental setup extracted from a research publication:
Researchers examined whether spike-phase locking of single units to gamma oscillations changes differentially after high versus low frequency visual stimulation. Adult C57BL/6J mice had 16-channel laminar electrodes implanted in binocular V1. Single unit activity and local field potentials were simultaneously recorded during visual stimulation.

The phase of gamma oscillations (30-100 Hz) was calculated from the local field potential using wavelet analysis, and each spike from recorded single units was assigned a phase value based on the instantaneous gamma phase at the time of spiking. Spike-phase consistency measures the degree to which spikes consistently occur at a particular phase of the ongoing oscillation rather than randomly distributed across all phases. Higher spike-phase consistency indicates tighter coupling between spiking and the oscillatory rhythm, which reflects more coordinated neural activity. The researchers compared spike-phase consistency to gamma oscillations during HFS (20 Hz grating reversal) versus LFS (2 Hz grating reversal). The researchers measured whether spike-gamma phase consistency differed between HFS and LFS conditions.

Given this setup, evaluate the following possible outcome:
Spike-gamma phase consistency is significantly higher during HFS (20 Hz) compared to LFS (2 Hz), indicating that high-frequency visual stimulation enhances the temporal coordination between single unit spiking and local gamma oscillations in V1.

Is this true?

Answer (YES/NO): NO